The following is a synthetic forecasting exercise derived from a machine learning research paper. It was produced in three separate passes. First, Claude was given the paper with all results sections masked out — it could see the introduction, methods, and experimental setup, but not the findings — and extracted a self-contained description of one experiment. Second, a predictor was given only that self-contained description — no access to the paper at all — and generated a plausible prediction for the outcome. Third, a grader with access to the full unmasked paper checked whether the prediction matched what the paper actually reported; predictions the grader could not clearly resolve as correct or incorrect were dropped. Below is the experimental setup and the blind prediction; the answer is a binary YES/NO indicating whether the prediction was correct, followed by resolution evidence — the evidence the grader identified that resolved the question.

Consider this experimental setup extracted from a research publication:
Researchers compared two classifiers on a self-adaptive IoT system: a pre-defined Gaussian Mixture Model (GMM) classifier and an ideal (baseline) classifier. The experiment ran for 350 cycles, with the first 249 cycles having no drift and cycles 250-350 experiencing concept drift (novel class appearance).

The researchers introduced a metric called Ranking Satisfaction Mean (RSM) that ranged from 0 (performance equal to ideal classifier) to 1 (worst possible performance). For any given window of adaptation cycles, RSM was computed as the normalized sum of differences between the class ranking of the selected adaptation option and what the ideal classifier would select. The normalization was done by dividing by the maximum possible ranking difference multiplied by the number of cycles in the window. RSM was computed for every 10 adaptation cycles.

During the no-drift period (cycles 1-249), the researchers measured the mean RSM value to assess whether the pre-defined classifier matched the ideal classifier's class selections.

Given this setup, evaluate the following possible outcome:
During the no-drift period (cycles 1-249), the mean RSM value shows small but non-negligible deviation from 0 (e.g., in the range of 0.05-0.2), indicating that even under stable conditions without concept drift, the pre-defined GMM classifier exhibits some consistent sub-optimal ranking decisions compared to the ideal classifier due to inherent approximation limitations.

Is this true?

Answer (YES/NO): NO